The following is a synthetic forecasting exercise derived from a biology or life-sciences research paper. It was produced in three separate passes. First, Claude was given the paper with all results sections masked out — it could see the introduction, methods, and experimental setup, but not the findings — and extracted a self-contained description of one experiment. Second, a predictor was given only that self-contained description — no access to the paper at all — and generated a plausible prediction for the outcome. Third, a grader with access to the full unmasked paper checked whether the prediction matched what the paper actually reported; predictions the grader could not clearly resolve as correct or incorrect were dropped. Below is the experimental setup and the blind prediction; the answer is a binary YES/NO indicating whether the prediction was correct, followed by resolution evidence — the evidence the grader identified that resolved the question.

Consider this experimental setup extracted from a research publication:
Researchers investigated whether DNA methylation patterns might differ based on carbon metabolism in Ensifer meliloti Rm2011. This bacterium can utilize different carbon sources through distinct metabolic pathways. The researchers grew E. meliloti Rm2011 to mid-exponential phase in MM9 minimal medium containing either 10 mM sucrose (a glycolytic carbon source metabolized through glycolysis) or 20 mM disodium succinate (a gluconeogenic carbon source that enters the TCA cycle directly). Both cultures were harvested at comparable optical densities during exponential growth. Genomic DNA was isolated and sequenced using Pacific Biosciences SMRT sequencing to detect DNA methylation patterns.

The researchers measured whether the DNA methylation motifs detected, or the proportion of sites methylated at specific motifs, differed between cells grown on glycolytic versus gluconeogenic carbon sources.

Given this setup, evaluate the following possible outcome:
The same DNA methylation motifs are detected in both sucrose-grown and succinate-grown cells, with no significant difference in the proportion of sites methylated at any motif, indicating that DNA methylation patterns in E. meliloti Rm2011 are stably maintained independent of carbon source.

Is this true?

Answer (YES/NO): YES